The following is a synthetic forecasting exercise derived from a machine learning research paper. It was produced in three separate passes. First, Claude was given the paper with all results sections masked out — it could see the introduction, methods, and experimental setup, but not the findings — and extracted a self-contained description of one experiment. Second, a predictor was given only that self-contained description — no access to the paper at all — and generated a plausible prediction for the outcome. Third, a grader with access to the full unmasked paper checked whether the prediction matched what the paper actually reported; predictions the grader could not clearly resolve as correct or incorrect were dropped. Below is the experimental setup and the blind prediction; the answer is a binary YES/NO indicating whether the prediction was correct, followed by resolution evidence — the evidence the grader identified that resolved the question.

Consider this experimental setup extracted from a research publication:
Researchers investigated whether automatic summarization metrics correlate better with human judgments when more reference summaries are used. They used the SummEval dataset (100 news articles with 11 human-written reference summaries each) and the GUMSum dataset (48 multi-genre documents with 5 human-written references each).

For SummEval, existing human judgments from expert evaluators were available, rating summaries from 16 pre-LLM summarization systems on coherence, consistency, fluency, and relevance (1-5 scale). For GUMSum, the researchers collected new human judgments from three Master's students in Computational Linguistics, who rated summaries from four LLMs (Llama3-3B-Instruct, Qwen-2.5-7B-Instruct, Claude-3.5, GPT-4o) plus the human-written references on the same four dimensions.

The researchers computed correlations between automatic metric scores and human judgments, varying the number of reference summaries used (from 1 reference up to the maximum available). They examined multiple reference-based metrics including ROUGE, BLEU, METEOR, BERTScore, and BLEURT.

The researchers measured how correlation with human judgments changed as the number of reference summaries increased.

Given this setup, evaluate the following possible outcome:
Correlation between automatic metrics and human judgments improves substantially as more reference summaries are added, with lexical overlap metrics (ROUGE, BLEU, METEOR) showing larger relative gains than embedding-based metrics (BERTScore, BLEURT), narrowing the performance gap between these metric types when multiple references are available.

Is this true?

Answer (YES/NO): NO